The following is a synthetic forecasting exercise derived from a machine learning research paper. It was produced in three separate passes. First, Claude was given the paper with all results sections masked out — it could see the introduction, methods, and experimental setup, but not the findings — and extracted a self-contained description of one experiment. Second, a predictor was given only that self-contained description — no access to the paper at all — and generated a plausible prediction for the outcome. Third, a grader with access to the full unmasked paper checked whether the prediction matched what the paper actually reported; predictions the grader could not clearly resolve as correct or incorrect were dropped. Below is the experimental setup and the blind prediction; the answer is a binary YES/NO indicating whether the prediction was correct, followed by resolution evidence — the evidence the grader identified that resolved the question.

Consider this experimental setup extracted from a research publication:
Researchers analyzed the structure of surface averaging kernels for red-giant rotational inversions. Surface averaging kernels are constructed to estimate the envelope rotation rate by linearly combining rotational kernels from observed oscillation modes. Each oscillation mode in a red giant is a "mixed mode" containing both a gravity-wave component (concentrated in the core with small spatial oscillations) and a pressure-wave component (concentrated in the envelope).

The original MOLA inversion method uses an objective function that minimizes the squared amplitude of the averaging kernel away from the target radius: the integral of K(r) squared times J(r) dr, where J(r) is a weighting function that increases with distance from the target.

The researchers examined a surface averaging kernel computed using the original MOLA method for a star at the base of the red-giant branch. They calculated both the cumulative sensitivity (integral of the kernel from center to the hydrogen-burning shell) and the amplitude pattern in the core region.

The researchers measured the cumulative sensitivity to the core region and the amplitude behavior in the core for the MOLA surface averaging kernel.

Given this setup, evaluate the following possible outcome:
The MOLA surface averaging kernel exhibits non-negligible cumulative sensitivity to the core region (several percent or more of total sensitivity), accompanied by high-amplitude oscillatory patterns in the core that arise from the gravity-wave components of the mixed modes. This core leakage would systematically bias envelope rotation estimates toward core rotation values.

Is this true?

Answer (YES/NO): NO